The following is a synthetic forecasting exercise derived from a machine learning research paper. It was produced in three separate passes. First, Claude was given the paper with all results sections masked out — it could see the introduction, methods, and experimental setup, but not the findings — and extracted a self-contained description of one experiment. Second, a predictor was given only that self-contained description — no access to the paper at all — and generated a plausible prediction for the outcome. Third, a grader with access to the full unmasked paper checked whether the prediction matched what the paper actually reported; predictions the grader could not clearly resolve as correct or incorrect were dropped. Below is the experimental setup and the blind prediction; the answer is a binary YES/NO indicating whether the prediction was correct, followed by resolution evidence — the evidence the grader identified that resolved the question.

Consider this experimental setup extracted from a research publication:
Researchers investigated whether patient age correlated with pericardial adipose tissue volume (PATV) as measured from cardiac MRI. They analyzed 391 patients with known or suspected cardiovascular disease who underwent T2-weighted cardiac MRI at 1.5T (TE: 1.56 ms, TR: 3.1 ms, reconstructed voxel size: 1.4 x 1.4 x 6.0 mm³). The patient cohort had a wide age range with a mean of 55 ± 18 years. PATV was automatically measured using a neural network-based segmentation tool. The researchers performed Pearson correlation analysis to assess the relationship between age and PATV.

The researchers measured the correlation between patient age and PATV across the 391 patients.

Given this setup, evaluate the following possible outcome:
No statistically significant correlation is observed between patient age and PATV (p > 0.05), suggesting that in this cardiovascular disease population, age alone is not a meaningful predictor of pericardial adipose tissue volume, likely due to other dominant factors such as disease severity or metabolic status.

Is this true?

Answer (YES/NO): NO